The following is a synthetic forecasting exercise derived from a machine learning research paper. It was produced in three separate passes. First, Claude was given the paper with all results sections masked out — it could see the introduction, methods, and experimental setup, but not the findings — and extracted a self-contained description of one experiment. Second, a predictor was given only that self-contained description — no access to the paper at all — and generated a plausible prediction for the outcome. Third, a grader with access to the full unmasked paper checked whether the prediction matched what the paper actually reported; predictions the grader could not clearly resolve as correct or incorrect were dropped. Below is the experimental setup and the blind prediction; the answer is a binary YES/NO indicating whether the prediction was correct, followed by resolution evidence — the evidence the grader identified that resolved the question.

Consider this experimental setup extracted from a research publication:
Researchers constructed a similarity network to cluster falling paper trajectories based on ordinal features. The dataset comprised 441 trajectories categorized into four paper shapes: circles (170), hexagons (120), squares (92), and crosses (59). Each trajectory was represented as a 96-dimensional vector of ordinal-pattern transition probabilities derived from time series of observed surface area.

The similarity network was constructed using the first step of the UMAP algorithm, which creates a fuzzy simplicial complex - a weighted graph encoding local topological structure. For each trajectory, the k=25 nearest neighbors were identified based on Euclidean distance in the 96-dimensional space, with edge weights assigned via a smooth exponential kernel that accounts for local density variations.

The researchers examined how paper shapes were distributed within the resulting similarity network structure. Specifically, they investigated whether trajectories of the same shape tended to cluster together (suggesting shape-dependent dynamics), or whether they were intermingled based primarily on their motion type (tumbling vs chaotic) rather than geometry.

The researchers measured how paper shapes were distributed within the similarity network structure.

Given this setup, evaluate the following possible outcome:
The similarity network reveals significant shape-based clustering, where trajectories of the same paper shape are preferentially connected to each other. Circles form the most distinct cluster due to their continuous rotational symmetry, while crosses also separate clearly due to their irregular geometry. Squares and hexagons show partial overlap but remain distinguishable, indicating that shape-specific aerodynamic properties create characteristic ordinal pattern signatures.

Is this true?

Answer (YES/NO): NO